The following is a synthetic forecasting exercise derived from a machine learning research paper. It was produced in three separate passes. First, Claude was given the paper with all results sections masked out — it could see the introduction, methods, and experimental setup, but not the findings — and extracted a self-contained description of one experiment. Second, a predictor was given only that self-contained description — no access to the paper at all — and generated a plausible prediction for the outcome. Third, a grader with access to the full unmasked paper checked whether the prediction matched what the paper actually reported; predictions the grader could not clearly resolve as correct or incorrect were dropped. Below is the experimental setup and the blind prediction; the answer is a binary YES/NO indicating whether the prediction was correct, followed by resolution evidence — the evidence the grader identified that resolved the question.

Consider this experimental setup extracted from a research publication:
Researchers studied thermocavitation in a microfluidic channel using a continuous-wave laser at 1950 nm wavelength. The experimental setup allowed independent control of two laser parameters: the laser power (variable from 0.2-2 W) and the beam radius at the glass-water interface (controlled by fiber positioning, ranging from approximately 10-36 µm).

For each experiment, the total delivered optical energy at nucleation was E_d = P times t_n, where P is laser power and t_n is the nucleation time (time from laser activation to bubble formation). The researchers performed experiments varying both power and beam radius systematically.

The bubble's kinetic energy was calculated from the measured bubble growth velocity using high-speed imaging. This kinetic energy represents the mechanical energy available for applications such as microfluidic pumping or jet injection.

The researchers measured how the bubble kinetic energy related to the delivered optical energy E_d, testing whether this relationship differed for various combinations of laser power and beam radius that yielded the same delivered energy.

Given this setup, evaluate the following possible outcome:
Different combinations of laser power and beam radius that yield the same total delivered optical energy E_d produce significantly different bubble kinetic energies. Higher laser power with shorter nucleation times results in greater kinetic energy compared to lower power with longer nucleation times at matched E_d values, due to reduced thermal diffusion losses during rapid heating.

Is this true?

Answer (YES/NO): NO